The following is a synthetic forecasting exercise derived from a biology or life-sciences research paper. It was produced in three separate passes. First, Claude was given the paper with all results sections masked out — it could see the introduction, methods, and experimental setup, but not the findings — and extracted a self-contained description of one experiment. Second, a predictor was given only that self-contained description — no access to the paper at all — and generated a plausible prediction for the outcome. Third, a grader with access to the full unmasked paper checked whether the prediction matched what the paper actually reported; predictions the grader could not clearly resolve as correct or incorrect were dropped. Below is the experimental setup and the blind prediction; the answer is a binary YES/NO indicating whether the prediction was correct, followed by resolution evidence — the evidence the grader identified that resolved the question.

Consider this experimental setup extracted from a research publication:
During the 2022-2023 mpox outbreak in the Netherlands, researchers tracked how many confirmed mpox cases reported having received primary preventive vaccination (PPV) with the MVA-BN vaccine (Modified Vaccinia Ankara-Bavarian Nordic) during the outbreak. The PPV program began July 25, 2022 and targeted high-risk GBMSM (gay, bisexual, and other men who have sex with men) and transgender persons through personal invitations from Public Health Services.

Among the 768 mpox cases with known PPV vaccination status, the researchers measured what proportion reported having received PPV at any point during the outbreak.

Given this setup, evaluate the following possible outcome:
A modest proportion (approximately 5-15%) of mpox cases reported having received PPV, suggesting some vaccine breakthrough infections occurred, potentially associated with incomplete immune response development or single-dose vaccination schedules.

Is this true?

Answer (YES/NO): YES